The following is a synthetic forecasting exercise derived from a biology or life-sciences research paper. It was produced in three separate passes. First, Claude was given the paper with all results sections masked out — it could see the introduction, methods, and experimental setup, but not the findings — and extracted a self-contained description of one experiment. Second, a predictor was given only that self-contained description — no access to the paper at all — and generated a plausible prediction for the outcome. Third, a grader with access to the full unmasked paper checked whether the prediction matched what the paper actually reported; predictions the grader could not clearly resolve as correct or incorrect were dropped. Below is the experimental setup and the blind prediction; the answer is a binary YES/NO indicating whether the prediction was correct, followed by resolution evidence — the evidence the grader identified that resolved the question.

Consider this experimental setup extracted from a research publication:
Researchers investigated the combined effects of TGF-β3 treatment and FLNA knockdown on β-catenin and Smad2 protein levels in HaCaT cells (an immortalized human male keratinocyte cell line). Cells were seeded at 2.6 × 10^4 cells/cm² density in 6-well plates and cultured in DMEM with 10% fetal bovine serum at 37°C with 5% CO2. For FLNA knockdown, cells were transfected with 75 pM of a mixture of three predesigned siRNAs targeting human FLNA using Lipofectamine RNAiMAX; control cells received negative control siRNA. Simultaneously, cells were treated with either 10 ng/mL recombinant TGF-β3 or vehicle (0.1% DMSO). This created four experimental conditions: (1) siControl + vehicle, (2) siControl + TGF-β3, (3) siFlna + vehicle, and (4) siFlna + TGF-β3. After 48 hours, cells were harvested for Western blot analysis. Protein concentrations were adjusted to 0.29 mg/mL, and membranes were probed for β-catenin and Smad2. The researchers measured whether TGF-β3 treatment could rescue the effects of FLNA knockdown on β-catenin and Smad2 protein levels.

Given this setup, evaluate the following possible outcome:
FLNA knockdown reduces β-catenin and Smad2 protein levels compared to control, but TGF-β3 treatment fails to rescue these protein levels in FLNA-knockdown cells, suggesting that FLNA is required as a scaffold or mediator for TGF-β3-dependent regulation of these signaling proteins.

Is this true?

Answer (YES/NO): NO